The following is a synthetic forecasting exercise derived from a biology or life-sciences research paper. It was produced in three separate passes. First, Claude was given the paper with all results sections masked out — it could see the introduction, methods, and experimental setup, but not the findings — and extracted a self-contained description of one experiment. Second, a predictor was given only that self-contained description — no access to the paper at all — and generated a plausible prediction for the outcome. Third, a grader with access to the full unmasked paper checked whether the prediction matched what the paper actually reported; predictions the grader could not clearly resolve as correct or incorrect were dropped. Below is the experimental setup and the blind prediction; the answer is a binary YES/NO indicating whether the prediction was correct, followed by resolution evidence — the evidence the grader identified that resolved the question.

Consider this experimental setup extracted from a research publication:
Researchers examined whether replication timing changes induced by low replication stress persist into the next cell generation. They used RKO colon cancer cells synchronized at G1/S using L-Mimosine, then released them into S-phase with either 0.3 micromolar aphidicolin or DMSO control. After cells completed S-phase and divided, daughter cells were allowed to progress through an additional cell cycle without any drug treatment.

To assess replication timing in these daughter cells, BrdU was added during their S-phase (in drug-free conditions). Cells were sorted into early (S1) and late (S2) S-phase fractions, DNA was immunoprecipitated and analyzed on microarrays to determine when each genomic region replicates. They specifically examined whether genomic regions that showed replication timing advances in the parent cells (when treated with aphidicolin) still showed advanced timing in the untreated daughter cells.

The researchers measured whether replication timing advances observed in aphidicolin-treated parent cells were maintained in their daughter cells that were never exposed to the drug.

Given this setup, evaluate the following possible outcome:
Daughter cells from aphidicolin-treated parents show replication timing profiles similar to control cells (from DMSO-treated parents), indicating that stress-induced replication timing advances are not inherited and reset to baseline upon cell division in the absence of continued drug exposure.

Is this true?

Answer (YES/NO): NO